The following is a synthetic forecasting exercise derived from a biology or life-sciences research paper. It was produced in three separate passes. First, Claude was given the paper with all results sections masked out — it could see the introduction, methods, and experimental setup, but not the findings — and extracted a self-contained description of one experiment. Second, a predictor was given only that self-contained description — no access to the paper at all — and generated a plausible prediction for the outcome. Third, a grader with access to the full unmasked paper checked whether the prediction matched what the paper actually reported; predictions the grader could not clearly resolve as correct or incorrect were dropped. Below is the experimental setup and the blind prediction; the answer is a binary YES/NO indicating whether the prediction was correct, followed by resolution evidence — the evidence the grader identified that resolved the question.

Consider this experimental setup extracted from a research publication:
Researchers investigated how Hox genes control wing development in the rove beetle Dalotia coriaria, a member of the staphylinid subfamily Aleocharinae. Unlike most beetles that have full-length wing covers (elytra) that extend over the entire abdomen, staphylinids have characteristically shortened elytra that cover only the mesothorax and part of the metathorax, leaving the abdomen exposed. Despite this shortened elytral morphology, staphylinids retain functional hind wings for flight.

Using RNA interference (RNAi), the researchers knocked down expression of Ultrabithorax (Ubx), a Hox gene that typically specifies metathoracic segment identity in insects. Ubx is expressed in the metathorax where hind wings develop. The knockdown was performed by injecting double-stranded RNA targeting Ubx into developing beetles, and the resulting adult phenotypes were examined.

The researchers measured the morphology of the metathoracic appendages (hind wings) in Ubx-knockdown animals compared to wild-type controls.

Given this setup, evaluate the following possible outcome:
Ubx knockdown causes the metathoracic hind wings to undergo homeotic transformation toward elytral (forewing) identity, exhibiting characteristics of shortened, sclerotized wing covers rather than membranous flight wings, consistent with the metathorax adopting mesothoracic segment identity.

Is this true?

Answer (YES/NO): YES